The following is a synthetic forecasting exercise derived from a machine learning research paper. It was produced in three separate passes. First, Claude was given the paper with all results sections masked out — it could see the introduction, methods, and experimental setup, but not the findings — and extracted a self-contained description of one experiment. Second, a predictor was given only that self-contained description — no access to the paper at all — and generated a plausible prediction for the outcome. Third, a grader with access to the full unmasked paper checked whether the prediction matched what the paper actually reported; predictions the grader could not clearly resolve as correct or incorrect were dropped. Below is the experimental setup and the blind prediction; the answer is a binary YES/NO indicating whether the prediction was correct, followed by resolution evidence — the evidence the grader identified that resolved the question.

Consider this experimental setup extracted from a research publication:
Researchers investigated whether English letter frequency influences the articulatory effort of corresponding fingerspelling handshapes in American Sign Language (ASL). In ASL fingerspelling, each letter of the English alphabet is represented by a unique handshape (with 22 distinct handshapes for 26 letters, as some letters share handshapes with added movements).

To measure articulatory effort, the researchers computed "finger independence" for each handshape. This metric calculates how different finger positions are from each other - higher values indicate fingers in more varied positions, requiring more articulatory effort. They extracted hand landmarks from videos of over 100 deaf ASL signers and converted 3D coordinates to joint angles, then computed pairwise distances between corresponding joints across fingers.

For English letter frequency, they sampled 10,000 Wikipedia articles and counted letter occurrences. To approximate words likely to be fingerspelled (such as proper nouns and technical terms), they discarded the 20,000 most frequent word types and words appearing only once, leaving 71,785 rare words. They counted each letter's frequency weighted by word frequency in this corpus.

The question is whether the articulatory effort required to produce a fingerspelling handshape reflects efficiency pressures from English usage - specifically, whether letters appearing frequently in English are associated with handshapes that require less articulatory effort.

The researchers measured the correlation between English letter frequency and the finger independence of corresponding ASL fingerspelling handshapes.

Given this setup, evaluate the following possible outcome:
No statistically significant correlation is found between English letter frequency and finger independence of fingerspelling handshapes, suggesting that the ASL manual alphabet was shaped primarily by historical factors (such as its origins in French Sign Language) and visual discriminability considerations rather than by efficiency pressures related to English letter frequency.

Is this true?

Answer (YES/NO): YES